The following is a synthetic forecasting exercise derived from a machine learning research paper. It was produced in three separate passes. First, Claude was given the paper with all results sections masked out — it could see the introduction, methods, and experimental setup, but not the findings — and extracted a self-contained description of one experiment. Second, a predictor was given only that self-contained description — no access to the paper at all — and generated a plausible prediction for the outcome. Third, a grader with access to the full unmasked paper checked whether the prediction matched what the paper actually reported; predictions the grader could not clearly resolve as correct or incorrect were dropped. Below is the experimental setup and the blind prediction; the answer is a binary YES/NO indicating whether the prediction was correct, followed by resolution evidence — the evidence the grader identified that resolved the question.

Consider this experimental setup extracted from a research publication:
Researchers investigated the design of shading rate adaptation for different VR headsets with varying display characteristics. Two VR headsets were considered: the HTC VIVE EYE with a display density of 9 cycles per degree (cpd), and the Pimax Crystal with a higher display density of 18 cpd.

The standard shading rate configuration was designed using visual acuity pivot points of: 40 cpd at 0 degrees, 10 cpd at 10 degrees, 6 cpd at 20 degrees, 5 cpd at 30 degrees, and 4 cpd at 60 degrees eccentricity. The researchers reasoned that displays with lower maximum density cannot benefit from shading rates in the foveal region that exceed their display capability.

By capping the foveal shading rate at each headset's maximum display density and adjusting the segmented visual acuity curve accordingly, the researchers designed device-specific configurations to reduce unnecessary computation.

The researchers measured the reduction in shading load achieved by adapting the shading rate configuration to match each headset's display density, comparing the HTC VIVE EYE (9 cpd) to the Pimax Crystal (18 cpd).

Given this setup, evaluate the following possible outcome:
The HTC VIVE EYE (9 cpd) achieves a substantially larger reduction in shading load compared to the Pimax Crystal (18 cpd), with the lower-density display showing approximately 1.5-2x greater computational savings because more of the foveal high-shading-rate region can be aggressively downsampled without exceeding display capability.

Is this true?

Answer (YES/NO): NO